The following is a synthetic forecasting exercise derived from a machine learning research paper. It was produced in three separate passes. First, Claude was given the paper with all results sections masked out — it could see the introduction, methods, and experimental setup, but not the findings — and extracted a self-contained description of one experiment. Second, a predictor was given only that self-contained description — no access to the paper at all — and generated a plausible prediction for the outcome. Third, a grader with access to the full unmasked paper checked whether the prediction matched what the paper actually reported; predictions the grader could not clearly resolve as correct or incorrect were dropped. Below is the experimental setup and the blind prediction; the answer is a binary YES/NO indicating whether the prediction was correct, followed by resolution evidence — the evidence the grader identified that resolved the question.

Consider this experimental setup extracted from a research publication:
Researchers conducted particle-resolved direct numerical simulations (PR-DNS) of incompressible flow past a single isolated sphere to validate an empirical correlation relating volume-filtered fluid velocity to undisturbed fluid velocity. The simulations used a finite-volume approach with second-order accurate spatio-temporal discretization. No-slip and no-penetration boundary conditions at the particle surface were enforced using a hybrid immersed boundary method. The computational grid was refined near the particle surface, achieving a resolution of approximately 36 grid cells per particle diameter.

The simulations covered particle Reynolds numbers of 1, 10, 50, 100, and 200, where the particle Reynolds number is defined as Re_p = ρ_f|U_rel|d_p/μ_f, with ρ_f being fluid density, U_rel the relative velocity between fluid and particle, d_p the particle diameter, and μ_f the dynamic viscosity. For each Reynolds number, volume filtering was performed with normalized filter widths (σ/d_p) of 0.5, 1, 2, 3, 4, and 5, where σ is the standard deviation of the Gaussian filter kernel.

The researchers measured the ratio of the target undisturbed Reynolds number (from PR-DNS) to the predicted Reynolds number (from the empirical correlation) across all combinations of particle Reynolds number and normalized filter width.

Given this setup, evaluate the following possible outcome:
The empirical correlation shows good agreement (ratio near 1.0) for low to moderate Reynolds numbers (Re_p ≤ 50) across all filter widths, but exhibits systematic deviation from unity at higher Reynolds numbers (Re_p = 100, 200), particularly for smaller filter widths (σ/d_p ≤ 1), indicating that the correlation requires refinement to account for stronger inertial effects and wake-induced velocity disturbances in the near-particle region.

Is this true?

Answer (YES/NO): NO